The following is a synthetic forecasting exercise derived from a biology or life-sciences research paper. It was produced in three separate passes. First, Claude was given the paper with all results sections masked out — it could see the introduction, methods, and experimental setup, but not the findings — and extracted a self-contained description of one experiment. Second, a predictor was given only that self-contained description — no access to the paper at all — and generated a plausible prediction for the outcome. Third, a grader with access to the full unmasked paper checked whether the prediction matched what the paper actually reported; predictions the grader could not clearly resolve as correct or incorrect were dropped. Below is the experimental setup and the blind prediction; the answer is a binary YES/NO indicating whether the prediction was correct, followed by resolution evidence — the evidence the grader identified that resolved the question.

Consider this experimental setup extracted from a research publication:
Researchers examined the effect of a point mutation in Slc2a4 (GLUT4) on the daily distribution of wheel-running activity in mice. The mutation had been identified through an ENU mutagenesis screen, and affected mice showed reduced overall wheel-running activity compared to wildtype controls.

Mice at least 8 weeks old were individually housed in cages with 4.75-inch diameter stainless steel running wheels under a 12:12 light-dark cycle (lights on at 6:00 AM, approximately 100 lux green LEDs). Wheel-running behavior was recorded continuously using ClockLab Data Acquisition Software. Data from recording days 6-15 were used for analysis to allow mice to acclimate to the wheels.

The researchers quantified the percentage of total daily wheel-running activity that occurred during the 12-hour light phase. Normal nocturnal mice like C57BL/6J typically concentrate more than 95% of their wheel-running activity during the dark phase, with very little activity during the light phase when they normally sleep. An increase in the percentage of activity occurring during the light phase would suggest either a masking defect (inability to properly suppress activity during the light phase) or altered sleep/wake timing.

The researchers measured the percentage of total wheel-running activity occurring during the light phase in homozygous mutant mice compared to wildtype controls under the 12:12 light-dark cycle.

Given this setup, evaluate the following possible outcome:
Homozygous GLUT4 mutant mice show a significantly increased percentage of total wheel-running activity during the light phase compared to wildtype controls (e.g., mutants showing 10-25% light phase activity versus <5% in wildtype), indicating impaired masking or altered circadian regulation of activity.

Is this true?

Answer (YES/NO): YES